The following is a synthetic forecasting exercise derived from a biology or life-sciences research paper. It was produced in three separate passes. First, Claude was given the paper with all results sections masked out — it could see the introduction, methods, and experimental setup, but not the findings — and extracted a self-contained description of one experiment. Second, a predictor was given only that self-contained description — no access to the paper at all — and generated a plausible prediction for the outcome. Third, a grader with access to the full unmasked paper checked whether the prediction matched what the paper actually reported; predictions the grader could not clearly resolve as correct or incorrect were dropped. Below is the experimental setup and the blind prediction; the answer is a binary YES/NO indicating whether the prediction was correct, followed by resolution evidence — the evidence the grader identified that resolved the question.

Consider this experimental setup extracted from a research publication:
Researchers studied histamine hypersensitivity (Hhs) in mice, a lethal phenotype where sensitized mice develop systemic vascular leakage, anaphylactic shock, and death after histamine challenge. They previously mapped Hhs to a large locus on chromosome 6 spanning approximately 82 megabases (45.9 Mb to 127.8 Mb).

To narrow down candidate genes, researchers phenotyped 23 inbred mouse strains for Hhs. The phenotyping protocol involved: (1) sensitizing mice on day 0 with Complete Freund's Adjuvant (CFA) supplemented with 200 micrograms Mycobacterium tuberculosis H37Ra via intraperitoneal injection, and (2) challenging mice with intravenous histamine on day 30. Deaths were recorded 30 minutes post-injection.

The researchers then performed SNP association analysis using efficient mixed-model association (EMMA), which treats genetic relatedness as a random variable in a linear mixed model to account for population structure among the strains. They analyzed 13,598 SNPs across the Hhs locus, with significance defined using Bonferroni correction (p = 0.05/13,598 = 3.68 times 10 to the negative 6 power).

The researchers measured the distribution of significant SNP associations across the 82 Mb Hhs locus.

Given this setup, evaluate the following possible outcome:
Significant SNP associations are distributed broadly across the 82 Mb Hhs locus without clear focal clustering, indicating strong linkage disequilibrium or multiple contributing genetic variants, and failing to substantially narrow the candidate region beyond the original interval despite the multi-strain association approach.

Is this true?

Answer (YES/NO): YES